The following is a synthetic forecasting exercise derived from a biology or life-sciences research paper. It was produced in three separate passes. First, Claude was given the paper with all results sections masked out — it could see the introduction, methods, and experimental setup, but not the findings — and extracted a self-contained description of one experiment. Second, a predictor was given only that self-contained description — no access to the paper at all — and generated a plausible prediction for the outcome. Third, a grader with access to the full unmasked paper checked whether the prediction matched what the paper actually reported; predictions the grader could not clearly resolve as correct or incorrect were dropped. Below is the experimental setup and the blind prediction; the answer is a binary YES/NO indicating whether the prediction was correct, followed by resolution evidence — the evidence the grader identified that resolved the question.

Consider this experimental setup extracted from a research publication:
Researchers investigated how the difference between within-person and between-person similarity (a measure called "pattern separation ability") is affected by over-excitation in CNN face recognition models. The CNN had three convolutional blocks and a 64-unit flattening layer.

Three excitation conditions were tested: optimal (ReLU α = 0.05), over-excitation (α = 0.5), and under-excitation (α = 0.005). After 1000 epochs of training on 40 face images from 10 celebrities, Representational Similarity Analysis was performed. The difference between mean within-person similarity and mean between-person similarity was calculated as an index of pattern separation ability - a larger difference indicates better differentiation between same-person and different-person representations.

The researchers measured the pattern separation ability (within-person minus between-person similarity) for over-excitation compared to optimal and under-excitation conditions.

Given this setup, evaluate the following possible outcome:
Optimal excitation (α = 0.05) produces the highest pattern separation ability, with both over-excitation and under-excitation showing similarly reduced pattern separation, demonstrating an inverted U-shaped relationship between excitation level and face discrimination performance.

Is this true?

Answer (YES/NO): NO